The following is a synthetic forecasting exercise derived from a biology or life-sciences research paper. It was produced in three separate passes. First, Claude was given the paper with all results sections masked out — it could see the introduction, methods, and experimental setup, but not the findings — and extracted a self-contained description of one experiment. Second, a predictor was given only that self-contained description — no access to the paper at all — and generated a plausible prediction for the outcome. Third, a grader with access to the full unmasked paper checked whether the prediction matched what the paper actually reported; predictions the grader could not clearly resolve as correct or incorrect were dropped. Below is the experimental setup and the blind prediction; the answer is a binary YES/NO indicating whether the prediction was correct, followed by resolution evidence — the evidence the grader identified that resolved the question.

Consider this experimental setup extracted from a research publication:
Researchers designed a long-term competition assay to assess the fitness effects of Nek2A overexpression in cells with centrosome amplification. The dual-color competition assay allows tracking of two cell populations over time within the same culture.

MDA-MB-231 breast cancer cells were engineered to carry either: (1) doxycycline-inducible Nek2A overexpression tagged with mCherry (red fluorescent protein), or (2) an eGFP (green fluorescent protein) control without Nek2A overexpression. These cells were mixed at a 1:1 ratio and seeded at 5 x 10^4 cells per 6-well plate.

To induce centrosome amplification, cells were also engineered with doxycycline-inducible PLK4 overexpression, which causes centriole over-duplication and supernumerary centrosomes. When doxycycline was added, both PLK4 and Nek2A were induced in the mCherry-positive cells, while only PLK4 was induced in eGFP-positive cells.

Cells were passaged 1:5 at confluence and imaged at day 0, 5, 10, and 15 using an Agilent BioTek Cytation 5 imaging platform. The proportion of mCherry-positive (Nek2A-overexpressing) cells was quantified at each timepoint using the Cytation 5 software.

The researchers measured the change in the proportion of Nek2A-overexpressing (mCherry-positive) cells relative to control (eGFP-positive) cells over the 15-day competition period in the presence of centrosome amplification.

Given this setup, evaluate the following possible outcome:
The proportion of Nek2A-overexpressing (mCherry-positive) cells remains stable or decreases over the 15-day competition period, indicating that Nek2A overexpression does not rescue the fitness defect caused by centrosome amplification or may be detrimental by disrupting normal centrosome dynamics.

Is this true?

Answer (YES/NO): YES